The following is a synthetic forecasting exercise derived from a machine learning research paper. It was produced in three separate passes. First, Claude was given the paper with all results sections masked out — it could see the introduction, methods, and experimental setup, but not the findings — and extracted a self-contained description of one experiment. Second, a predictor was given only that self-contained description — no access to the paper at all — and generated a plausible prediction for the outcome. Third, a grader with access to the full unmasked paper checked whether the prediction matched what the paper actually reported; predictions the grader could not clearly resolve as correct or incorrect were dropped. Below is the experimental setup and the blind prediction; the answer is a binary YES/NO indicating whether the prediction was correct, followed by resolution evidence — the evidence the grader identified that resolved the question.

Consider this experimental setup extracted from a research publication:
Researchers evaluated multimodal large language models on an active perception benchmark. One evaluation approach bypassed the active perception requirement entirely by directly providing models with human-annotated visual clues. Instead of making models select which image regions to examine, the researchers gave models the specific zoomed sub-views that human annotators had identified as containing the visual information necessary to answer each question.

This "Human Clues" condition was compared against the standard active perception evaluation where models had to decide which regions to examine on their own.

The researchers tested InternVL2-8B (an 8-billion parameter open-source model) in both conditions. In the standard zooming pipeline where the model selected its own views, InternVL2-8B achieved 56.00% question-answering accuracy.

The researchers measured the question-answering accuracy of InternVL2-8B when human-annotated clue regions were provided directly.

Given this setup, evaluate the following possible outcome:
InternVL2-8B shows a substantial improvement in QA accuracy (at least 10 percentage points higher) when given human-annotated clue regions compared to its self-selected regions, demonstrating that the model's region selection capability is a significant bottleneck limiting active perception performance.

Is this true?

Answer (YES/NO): YES